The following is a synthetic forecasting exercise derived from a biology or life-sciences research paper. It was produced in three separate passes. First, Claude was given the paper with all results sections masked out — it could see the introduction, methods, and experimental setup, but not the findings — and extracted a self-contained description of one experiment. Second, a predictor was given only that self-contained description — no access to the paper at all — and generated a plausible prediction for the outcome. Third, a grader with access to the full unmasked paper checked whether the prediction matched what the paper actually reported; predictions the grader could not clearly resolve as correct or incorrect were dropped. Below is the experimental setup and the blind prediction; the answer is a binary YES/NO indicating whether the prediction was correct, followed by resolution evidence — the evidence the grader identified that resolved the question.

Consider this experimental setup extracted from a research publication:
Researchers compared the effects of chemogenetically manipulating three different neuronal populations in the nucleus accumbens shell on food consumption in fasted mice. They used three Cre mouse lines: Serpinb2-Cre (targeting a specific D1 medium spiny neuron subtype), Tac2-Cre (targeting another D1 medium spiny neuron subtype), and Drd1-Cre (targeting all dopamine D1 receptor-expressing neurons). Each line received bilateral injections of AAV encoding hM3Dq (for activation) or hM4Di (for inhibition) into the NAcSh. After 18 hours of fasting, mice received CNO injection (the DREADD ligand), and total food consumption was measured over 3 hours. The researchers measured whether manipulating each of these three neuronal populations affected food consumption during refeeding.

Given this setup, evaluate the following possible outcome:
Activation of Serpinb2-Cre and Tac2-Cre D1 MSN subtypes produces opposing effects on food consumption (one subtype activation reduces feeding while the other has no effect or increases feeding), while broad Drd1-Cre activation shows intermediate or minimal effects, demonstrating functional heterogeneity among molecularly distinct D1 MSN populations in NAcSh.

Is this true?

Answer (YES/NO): NO